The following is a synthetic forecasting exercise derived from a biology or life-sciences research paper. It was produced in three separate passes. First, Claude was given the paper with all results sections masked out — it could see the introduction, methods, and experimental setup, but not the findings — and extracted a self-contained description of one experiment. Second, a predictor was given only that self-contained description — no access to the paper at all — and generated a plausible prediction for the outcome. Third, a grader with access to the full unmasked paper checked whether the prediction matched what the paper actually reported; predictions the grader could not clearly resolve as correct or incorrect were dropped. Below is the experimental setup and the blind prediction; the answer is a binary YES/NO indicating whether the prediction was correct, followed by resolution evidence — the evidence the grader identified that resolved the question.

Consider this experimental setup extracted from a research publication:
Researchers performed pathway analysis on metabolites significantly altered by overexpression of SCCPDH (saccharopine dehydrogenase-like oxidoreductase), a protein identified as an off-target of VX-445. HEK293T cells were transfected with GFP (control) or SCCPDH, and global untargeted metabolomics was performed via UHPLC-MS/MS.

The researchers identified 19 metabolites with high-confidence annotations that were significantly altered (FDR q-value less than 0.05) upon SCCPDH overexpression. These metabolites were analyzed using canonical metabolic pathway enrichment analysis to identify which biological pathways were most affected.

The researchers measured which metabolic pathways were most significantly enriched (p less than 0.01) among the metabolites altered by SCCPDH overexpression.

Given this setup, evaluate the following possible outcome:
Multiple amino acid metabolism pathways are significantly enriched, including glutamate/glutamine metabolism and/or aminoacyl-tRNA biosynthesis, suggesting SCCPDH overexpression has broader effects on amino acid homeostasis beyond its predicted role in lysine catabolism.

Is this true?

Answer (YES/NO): NO